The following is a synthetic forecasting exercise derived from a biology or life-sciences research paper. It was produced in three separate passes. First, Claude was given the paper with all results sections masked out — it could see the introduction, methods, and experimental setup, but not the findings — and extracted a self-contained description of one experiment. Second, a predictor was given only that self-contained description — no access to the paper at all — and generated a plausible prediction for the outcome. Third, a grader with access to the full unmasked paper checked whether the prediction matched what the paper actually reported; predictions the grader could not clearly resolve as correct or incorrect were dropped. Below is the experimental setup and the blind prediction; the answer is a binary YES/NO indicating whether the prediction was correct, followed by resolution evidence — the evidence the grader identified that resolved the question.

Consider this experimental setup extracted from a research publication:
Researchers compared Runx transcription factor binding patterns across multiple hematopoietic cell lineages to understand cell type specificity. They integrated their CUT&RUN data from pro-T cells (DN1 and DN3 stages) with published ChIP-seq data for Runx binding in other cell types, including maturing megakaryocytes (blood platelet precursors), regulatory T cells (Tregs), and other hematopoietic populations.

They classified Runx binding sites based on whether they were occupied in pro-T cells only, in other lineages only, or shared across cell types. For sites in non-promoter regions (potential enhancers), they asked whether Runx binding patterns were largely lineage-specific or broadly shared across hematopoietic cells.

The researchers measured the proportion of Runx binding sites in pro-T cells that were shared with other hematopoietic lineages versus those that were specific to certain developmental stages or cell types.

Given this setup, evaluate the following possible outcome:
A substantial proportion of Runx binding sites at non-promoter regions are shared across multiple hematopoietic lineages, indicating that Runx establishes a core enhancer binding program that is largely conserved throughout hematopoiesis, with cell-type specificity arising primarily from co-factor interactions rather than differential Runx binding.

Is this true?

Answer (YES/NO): NO